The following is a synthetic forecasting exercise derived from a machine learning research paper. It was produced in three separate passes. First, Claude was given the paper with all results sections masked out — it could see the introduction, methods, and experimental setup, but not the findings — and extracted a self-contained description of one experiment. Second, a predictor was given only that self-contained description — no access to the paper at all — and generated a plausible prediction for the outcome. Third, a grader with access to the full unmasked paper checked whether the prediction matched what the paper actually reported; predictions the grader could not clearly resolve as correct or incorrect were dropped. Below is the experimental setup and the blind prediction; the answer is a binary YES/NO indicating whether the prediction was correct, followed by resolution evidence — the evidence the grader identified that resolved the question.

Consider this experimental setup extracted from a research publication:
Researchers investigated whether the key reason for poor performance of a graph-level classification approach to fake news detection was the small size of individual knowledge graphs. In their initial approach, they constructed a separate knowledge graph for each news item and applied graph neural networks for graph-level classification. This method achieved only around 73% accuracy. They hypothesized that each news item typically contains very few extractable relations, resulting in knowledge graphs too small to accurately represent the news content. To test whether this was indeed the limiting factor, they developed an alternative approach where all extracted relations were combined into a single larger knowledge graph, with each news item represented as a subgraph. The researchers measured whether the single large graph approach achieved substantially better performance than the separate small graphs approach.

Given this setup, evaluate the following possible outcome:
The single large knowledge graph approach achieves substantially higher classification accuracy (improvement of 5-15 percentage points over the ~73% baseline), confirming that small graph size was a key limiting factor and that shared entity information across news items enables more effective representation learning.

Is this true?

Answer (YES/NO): YES